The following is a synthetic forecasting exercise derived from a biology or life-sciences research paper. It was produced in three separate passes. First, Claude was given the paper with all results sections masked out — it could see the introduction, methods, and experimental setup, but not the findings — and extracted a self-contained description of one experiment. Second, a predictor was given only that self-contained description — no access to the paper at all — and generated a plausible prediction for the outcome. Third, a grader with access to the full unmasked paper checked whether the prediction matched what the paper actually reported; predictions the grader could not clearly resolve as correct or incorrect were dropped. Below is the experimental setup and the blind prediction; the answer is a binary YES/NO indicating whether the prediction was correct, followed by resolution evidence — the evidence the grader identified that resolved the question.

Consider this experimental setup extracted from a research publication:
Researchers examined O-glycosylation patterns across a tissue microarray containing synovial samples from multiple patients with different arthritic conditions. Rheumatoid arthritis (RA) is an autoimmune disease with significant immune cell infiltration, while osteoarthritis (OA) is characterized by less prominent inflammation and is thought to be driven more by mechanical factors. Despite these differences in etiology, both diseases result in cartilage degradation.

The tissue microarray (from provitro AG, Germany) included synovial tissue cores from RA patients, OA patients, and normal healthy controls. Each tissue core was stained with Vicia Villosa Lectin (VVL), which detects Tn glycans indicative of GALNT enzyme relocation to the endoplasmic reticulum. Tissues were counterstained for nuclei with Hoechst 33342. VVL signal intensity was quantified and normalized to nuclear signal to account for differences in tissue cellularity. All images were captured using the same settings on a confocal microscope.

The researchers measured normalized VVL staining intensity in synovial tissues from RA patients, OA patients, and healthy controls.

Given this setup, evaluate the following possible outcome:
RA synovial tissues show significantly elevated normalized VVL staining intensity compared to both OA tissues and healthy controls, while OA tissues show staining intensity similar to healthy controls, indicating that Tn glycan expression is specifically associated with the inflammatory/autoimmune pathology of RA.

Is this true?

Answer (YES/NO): NO